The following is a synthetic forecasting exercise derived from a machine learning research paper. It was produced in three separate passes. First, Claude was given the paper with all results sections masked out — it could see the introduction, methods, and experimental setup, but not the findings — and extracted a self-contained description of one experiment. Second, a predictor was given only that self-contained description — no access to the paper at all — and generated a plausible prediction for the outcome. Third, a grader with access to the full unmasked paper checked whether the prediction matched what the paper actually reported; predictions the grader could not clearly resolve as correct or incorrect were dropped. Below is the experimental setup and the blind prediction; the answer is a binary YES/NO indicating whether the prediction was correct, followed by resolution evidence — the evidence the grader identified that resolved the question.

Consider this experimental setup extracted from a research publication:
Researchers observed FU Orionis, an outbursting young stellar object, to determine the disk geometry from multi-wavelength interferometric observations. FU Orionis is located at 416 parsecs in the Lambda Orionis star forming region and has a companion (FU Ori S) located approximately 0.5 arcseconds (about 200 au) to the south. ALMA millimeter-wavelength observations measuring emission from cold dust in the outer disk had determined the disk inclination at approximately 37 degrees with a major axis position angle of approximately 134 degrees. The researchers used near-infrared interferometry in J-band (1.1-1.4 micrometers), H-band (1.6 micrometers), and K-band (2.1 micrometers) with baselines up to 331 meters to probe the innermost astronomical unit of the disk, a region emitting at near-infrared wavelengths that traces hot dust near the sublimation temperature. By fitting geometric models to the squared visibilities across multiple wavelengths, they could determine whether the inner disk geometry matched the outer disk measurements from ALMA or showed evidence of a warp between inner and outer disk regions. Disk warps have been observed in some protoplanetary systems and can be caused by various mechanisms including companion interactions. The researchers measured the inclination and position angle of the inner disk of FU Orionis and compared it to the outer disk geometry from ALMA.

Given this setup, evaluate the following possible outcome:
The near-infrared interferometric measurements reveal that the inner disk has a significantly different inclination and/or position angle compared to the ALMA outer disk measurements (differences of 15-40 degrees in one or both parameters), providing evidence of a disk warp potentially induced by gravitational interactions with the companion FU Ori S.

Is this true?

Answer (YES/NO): NO